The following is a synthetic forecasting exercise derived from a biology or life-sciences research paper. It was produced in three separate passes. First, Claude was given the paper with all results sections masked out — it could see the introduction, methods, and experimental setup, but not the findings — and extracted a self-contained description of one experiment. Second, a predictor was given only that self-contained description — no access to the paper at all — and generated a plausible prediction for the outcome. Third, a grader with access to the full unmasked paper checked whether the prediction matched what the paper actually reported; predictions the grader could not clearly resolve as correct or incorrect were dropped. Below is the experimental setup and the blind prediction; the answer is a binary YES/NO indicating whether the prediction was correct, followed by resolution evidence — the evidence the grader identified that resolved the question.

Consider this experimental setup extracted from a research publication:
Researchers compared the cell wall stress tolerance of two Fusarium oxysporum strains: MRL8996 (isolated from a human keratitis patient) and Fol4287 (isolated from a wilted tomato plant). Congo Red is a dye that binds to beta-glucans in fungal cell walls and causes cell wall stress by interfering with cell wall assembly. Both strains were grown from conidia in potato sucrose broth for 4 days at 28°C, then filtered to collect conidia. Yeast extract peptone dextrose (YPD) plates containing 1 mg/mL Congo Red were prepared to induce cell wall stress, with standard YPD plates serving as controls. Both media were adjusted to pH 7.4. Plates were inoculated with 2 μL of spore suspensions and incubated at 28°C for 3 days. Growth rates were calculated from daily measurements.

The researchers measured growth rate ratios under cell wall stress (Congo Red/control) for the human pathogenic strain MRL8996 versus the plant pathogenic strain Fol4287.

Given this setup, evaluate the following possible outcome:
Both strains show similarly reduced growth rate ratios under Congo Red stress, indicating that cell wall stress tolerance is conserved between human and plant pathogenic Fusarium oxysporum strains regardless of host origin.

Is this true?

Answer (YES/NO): NO